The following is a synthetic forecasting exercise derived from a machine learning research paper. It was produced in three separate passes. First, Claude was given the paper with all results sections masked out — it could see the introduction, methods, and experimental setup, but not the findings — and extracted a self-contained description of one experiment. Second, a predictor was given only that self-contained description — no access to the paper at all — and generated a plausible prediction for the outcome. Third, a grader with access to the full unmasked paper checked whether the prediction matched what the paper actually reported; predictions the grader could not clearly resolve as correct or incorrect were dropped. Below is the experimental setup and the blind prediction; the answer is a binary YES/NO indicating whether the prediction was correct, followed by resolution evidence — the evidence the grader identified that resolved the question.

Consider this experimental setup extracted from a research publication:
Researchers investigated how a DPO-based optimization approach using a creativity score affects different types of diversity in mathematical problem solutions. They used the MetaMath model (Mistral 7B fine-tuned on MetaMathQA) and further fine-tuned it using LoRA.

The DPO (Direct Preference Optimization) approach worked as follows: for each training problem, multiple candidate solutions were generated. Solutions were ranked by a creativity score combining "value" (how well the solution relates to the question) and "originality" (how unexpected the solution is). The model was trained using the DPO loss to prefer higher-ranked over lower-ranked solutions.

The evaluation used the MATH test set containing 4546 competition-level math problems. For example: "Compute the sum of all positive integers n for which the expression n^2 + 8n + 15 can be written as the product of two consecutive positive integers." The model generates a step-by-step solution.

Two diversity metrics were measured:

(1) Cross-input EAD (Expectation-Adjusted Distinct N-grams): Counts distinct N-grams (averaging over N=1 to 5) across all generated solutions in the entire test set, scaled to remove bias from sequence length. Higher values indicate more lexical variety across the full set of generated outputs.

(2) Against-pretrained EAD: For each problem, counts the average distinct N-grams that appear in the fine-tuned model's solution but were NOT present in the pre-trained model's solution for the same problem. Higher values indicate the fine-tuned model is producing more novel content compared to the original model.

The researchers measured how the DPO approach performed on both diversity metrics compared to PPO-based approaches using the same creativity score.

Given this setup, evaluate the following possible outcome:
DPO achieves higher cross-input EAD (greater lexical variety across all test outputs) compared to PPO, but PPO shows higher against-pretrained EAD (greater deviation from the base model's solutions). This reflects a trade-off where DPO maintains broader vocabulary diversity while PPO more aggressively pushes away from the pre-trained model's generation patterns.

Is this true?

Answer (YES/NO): YES